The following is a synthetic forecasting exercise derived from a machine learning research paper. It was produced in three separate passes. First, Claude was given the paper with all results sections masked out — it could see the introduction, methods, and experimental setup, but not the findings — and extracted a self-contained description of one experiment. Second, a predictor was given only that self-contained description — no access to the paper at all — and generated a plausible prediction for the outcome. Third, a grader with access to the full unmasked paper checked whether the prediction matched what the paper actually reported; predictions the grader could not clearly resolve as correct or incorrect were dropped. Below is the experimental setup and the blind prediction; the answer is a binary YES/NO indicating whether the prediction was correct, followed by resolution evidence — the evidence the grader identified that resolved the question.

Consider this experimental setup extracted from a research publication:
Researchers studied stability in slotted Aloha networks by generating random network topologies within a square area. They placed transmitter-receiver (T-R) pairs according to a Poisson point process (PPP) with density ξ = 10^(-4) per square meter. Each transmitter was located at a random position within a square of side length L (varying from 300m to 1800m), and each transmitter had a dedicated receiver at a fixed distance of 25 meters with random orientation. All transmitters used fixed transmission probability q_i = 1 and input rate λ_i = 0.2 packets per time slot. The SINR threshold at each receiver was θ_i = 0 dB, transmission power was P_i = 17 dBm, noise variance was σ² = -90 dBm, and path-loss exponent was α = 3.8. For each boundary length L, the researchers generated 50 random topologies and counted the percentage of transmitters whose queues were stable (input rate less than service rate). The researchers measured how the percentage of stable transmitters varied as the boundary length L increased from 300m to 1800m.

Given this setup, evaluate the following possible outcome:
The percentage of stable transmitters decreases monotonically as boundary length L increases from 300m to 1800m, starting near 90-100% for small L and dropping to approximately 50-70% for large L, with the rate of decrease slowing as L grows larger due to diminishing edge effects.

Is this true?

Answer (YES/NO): NO